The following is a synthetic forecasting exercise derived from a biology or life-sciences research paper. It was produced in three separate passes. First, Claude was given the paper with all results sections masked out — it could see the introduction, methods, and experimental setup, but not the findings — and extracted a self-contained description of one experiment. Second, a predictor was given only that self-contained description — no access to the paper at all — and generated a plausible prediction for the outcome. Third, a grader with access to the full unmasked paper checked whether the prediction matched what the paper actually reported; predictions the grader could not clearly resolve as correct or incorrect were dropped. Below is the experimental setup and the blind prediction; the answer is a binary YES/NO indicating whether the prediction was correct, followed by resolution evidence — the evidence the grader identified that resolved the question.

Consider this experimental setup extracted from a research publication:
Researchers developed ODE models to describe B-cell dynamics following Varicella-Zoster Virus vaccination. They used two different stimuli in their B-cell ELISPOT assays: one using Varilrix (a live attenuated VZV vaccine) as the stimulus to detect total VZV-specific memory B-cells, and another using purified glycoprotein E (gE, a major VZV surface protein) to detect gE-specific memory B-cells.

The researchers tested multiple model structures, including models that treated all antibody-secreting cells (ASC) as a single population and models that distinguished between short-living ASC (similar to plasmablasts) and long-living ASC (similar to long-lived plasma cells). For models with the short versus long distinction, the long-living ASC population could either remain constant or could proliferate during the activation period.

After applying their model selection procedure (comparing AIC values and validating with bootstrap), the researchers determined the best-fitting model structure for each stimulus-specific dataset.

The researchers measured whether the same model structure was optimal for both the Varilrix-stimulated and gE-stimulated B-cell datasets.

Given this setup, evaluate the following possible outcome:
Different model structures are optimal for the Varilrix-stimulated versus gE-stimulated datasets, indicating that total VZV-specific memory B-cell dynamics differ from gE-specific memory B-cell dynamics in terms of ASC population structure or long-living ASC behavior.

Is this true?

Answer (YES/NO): YES